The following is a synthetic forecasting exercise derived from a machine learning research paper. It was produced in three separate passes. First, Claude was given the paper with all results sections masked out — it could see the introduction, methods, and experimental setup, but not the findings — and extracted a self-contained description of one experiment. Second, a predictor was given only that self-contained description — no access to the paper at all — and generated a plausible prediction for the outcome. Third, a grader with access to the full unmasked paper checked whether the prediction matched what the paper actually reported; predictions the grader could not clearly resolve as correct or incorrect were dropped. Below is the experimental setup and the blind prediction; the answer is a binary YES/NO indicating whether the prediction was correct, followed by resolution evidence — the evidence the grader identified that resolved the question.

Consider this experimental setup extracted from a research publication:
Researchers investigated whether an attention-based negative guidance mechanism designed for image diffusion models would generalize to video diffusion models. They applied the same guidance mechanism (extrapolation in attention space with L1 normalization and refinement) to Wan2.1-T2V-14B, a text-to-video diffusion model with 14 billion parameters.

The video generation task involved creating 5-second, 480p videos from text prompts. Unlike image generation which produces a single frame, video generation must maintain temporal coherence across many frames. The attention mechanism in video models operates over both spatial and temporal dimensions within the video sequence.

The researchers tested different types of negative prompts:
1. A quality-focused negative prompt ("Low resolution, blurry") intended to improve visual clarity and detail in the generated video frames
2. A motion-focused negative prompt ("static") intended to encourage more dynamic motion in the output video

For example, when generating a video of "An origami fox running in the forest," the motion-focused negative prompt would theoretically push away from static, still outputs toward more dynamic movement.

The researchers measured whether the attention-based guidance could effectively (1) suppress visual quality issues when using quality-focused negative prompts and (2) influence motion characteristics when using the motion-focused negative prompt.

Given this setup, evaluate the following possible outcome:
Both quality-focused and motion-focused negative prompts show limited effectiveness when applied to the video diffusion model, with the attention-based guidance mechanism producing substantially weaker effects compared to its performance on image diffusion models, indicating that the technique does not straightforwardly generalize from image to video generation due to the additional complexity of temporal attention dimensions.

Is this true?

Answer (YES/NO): NO